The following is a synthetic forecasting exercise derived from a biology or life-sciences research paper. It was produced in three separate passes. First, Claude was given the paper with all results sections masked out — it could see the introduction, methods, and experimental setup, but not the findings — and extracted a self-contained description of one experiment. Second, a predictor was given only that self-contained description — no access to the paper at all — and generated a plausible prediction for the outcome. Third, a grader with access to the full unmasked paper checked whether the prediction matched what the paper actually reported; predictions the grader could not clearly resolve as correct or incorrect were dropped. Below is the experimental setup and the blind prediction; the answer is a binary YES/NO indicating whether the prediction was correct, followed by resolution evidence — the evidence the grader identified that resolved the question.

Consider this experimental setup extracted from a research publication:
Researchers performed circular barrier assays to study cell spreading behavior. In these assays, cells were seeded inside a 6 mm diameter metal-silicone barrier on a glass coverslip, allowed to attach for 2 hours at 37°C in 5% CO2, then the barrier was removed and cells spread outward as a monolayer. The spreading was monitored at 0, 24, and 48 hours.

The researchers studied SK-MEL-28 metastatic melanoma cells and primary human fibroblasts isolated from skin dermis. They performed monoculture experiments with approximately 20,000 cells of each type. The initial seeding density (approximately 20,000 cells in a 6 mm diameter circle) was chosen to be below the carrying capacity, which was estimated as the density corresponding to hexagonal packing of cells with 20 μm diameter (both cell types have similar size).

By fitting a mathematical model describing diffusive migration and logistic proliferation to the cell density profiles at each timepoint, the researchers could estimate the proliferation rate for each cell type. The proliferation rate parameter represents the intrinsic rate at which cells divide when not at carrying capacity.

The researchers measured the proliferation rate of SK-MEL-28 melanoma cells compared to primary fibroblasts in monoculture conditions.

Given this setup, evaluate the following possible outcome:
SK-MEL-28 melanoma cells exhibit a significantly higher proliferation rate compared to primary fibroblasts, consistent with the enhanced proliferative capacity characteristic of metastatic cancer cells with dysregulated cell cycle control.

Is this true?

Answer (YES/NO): NO